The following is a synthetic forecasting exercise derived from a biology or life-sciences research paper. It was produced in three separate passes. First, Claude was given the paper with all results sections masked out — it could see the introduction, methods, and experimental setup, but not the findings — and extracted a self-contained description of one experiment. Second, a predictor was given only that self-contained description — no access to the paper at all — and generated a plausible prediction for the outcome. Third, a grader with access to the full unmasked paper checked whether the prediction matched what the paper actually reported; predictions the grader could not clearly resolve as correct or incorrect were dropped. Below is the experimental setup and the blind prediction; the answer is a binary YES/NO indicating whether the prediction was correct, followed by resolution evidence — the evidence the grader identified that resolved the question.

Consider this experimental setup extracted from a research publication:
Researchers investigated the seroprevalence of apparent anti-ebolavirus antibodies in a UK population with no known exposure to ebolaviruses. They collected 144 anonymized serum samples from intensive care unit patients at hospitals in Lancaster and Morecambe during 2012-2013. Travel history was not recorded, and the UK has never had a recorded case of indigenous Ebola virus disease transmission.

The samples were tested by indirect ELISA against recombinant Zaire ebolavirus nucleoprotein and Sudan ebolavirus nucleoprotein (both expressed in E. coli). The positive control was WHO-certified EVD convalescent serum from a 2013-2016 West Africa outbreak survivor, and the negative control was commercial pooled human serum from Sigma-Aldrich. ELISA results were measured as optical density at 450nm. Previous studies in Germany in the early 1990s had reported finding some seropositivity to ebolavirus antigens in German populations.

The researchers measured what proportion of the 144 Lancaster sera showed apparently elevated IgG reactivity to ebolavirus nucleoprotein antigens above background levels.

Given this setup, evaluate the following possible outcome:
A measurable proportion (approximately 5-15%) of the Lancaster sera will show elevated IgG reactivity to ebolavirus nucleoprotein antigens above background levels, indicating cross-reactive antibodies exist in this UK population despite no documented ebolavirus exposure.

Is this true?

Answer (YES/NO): NO